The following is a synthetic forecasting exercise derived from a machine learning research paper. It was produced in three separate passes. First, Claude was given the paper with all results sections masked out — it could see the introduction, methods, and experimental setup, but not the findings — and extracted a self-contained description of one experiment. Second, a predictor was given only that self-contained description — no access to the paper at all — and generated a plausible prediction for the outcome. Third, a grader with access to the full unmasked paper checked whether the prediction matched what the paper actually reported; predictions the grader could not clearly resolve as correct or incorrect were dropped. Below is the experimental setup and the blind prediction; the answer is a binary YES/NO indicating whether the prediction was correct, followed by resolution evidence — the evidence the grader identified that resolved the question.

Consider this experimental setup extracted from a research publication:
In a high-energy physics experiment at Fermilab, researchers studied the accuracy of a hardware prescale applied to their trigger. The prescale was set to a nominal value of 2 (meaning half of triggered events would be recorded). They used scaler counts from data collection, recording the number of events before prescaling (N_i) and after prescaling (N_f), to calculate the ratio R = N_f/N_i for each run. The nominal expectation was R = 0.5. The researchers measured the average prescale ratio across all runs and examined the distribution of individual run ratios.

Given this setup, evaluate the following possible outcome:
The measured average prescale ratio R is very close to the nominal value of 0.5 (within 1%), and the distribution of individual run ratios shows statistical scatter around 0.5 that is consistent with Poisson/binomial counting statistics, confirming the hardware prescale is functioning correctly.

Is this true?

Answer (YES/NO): NO